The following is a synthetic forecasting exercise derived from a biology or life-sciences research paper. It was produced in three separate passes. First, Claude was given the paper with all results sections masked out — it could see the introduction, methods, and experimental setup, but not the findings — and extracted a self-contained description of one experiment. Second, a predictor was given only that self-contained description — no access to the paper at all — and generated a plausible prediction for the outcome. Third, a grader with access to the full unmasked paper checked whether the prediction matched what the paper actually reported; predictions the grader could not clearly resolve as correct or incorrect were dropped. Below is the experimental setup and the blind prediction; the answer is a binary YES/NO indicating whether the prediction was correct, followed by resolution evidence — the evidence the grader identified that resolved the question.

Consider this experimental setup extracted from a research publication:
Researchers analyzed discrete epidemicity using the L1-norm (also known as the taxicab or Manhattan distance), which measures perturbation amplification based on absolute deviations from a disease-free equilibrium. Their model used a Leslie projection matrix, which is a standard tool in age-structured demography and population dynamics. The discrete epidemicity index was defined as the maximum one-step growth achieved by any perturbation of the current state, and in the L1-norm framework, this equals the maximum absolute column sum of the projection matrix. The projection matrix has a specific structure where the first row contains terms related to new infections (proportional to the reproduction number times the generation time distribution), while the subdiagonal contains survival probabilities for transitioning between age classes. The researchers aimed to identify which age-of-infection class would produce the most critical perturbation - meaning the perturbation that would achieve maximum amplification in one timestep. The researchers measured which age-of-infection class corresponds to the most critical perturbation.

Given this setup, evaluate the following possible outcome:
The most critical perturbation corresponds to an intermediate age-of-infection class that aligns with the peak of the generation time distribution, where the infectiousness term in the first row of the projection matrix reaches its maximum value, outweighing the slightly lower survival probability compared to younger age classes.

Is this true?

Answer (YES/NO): YES